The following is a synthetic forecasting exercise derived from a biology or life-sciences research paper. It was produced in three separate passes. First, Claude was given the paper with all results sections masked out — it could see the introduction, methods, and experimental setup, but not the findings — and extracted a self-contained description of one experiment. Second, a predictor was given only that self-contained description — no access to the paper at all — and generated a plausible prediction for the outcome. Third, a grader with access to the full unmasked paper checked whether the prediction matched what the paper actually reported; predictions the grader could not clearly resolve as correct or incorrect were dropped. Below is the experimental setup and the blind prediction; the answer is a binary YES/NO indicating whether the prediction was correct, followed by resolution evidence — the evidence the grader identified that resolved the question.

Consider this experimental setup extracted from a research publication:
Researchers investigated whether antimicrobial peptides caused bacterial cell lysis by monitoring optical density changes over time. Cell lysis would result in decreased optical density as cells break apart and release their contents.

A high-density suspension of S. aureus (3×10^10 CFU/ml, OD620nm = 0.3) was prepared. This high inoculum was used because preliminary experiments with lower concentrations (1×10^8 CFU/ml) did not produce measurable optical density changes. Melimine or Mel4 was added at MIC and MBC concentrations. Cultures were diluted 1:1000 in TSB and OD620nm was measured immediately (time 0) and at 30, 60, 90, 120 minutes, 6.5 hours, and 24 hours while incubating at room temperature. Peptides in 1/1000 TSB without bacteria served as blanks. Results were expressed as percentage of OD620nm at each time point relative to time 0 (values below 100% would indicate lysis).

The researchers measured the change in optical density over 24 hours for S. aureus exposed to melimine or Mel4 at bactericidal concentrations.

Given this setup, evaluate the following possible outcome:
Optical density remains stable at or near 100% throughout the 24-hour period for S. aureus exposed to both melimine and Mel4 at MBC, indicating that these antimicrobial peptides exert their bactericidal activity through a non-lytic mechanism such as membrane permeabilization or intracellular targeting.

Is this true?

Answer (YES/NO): NO